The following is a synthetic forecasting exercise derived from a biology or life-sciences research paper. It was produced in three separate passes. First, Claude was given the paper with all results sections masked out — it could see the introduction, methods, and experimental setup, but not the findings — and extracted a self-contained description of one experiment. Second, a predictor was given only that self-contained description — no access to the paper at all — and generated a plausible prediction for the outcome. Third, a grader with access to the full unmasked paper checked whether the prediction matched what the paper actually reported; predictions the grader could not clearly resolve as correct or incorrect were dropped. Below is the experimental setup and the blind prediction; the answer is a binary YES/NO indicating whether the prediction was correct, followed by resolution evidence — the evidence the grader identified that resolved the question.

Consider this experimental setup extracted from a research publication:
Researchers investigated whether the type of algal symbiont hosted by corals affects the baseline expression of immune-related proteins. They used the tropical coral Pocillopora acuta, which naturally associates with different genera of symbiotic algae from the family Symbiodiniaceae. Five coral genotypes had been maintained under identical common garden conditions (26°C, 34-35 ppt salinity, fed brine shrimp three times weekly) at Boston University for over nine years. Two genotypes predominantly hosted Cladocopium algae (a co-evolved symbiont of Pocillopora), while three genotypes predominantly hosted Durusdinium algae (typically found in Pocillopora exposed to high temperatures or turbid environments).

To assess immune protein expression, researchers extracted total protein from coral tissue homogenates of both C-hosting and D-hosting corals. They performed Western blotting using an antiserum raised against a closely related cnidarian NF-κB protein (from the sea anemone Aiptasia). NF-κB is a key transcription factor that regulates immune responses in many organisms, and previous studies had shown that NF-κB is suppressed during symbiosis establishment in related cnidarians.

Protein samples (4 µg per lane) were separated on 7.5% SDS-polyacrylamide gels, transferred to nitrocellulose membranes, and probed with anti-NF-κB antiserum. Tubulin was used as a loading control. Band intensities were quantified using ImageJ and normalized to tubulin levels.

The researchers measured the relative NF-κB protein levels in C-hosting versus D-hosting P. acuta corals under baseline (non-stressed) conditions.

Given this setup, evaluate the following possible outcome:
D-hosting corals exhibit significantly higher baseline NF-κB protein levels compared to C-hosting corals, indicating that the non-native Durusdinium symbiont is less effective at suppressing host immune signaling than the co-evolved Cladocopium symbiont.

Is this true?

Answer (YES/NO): YES